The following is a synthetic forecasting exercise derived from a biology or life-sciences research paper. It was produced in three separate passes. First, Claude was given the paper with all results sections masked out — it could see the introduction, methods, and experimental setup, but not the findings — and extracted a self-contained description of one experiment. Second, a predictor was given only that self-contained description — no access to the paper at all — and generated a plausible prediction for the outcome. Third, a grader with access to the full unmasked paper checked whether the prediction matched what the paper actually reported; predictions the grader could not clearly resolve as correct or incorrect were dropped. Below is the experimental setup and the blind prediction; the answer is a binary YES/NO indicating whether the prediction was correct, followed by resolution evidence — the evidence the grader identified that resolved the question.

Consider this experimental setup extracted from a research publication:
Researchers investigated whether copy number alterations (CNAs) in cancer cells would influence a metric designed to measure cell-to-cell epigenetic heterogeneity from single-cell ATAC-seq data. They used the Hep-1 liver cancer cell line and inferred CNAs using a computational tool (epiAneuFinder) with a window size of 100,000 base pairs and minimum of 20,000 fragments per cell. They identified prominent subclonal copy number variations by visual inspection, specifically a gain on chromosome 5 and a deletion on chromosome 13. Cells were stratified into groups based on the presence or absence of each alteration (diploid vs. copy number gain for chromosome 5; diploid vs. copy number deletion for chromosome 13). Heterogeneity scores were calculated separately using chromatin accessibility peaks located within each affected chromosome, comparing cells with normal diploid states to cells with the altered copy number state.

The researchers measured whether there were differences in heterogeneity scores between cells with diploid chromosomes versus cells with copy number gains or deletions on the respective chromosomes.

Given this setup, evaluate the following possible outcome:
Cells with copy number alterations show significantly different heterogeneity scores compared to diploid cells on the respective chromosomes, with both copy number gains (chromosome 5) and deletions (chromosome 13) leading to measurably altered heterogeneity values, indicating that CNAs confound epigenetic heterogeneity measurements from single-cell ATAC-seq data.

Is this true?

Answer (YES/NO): NO